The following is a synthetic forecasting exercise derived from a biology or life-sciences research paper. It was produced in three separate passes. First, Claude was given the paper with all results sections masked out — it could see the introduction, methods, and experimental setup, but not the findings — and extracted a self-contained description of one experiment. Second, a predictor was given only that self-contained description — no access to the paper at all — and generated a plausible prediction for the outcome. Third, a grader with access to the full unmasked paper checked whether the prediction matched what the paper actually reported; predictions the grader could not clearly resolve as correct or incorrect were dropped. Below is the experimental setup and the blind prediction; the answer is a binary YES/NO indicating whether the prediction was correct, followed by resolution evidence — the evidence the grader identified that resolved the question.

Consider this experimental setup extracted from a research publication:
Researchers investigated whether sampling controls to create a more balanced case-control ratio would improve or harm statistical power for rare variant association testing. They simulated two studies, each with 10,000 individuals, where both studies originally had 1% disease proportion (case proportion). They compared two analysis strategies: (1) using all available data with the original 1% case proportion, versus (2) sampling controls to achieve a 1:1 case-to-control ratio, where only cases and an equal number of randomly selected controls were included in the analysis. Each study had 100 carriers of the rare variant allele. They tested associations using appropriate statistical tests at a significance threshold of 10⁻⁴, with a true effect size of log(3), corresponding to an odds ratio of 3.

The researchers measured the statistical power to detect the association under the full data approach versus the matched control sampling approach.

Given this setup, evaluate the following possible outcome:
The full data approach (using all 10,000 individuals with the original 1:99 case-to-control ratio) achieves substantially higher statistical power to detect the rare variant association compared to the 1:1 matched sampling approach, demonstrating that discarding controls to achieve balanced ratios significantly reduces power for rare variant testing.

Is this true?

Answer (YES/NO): YES